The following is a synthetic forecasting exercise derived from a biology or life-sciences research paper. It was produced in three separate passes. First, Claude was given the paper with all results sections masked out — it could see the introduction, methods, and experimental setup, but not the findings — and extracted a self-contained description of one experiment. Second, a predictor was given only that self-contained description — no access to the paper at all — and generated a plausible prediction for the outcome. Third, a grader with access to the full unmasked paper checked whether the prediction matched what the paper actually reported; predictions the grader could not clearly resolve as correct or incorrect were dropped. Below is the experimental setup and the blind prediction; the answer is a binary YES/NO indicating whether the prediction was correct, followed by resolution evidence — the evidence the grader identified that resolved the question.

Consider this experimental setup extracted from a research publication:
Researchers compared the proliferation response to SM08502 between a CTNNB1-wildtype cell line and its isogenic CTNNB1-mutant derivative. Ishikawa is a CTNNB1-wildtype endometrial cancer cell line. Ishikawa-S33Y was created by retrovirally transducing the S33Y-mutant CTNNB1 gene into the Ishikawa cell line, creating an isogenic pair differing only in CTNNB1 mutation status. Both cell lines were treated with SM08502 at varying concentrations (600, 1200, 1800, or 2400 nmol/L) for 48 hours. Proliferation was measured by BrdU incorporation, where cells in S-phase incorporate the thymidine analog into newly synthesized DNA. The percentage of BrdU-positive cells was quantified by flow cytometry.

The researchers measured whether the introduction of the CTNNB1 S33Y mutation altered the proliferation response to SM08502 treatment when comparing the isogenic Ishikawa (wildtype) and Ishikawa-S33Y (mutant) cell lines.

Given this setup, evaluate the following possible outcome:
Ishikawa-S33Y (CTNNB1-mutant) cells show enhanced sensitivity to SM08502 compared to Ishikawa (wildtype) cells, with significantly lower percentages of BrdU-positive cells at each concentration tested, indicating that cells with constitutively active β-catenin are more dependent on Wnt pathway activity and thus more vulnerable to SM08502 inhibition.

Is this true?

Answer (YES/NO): YES